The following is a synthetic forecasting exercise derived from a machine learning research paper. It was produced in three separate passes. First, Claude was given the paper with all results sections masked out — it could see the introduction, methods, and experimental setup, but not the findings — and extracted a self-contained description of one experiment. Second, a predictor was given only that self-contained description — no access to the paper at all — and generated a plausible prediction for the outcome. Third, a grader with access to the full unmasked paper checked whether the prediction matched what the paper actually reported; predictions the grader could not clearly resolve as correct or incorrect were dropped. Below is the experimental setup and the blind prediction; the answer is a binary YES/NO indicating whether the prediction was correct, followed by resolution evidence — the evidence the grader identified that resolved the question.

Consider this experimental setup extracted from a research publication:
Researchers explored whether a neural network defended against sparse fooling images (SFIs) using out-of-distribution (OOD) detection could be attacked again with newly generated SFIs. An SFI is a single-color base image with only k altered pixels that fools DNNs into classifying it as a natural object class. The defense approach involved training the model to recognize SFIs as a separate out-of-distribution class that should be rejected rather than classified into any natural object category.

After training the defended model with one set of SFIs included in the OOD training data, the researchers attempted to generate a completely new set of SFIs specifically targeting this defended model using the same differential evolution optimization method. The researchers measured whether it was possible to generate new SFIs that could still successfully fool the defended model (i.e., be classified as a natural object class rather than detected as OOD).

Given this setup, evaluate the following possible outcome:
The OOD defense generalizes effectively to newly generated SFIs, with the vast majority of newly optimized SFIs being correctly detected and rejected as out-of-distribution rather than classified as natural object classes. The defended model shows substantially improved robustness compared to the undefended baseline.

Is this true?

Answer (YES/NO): NO